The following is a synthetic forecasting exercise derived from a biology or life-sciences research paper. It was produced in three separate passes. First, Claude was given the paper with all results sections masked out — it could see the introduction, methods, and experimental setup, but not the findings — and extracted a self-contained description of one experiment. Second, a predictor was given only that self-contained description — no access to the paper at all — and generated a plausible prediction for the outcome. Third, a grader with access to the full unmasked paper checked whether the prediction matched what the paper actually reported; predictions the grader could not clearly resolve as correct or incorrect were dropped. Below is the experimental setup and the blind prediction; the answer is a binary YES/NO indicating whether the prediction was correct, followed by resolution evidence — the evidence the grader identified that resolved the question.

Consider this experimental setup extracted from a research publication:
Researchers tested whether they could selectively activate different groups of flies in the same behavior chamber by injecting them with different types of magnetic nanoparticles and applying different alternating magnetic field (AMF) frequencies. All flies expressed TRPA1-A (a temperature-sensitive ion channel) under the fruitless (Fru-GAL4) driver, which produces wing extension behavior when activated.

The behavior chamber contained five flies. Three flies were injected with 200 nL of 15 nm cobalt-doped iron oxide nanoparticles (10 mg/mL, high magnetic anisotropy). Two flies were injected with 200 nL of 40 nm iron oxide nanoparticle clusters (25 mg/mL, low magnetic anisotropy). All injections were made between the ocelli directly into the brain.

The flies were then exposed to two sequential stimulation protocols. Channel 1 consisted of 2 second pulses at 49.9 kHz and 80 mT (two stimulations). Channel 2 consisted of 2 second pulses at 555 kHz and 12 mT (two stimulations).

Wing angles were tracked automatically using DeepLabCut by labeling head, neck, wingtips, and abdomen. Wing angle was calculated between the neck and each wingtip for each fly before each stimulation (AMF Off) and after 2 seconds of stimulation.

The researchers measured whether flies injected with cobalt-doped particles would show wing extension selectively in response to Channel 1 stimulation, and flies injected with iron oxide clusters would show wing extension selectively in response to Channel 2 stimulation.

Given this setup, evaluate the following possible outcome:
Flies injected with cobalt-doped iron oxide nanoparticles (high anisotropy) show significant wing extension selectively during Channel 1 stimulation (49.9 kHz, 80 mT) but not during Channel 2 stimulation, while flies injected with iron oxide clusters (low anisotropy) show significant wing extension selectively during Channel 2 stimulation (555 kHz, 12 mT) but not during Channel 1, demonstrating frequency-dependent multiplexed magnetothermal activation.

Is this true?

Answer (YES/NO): YES